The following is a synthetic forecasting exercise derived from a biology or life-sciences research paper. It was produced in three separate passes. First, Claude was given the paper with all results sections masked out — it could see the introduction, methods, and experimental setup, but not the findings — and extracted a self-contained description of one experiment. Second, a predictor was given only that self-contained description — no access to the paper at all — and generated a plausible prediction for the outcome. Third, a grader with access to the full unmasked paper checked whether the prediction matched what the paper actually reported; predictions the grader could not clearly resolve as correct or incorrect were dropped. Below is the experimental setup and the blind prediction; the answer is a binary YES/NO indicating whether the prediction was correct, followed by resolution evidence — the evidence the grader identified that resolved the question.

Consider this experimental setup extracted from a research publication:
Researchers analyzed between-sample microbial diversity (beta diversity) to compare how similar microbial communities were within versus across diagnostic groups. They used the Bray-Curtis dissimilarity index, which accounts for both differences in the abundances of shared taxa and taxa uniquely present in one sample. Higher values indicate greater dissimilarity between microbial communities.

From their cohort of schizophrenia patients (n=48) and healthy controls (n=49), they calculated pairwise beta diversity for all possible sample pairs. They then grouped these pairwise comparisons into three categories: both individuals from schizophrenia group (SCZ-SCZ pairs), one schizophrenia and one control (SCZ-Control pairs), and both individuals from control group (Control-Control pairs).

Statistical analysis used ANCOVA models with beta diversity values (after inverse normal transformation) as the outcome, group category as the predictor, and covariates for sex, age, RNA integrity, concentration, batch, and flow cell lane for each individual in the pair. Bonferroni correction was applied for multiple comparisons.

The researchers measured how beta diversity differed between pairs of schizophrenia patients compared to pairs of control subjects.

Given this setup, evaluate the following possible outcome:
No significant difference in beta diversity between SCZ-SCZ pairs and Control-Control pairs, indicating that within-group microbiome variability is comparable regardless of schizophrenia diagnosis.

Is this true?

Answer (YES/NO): NO